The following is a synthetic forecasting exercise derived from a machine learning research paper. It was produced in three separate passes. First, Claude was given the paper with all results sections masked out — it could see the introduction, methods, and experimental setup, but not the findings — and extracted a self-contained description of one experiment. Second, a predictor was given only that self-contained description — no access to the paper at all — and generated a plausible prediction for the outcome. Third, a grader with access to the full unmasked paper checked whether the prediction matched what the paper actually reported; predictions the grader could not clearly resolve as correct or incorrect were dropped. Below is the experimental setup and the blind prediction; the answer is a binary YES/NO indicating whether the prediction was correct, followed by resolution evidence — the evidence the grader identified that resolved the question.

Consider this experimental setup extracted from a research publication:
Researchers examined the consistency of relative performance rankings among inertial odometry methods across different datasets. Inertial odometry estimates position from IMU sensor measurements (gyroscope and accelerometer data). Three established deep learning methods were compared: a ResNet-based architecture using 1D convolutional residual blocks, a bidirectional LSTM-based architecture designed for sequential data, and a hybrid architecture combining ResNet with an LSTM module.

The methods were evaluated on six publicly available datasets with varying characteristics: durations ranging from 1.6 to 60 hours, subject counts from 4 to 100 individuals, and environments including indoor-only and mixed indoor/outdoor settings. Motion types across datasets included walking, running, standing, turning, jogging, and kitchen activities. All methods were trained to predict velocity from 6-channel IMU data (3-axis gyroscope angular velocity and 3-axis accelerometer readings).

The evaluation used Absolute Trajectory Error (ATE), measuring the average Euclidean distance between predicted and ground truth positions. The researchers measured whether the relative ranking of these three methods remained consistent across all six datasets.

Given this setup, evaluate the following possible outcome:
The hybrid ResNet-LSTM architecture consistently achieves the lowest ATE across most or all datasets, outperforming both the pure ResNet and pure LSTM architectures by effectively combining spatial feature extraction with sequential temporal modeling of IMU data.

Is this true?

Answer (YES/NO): NO